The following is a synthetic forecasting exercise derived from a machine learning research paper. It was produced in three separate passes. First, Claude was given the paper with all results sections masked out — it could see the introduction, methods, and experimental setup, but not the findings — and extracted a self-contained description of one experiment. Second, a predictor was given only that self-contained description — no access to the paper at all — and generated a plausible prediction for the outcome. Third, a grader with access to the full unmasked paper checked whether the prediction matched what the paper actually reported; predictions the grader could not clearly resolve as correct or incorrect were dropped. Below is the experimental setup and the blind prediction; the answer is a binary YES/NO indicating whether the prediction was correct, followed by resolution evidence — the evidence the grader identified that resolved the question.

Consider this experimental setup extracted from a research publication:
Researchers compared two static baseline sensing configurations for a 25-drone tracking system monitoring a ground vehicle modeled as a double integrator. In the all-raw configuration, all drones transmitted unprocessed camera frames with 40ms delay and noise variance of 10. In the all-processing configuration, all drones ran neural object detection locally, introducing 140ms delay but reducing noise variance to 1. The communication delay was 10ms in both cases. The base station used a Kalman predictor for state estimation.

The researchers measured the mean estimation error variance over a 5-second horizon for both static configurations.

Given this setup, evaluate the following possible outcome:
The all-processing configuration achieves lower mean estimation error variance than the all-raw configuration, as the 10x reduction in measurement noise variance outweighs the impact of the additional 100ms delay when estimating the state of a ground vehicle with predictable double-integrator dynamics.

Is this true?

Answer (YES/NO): NO